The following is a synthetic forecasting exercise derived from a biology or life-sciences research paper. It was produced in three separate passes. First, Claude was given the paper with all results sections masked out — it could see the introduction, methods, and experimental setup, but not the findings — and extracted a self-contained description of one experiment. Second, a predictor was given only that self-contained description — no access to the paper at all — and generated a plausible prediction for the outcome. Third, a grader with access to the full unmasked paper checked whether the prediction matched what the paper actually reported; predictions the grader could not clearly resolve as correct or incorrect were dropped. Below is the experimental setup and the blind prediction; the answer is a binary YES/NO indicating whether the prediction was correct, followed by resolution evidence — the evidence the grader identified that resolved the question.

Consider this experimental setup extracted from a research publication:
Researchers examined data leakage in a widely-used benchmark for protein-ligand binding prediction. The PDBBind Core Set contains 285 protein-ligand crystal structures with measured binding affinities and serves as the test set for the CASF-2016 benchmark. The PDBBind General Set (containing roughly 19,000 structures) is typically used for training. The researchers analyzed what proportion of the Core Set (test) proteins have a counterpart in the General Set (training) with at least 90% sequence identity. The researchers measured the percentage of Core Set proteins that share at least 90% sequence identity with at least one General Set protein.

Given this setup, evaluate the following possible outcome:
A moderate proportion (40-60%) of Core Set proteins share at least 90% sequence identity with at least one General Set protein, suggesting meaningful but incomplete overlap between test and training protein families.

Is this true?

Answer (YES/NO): NO